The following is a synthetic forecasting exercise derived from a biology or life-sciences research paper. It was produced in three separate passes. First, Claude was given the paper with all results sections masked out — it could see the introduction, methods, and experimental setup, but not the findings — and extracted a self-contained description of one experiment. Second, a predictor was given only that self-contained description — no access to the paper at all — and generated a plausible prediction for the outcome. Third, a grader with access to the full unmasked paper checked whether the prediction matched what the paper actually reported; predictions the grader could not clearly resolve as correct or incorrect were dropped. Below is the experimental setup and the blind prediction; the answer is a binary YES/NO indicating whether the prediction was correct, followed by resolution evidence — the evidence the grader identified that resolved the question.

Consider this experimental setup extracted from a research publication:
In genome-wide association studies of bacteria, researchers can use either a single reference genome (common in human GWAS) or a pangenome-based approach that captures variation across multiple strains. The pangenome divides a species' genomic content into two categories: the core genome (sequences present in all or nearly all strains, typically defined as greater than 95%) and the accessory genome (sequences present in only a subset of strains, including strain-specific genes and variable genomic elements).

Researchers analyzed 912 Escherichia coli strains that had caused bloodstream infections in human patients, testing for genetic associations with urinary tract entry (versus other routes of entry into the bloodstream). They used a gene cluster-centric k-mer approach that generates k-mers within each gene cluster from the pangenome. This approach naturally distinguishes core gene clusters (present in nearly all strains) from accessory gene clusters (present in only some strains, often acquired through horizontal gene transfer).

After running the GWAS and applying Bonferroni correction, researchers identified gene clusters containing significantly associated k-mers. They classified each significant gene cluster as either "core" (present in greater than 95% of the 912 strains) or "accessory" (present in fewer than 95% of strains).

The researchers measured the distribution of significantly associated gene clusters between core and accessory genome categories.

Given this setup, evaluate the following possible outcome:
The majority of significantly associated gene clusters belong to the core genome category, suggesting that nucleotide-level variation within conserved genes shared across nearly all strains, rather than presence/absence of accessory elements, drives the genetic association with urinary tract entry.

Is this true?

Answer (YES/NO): NO